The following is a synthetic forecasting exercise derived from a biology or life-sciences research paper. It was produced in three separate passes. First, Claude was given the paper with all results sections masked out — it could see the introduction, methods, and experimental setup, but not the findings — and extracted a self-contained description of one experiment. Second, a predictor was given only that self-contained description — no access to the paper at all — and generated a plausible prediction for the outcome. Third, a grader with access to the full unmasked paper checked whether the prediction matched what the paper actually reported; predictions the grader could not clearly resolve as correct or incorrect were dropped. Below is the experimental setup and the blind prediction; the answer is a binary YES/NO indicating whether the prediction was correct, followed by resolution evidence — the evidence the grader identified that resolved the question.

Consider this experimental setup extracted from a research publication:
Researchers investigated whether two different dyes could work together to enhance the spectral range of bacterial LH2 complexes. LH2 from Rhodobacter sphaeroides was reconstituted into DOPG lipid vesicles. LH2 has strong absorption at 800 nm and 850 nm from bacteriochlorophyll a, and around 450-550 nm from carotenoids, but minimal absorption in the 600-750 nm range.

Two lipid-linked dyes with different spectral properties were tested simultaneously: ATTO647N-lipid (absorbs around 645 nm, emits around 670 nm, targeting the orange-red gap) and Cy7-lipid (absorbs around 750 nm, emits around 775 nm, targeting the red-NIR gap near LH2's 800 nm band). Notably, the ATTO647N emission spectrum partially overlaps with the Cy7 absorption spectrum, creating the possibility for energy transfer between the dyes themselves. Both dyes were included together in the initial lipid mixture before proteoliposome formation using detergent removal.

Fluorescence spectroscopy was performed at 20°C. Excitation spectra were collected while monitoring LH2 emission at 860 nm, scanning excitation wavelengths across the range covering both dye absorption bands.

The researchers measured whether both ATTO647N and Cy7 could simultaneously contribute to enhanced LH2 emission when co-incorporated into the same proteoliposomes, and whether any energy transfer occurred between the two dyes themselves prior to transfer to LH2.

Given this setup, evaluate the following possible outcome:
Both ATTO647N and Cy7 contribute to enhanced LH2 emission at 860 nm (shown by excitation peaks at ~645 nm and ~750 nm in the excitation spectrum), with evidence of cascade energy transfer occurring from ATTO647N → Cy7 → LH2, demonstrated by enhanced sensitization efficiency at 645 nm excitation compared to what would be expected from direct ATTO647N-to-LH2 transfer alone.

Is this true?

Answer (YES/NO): YES